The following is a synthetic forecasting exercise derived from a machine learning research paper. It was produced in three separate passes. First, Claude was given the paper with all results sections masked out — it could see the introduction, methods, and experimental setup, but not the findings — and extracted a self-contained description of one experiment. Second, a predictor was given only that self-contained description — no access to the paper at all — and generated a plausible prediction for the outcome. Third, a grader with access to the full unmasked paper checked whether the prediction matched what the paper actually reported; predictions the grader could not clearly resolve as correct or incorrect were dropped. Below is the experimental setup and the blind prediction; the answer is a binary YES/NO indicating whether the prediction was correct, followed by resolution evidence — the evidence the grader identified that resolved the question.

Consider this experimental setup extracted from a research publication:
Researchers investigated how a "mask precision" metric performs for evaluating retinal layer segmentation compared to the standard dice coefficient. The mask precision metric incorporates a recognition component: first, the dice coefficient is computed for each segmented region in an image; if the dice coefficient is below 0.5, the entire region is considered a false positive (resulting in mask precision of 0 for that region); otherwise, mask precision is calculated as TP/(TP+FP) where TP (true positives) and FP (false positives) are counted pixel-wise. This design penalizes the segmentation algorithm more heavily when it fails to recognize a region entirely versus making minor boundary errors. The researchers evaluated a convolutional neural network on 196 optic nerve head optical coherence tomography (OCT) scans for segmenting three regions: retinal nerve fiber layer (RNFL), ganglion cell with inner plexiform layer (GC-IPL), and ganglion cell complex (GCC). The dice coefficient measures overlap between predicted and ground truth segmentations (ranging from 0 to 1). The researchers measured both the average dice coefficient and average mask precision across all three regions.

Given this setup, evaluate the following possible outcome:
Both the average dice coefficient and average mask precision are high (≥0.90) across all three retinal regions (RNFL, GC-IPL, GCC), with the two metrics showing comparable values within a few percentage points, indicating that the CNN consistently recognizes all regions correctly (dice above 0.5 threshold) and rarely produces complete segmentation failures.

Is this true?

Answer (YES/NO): NO